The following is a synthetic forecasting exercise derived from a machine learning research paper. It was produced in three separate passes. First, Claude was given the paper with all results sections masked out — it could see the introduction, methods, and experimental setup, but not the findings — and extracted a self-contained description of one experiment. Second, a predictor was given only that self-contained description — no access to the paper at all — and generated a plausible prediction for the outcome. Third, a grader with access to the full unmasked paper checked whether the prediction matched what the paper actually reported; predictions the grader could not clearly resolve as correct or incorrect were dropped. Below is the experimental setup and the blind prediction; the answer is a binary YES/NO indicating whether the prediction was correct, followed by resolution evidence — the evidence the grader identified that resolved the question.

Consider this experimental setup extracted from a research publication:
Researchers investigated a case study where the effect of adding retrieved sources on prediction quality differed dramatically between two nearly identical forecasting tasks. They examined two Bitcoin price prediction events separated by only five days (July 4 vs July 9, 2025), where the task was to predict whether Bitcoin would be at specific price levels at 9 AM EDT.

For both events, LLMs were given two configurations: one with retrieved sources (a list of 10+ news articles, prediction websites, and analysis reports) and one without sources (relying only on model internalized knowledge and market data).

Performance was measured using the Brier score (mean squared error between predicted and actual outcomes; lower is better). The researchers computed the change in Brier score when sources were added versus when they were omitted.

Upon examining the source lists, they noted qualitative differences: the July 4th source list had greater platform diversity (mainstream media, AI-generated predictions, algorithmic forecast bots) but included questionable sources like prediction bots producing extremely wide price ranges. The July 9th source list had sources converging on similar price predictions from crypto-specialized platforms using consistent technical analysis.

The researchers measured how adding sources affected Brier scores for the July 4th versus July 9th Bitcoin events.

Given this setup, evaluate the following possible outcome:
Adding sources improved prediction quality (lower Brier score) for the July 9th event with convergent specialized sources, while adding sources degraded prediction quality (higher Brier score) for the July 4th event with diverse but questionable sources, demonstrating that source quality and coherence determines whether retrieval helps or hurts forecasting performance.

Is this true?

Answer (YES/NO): YES